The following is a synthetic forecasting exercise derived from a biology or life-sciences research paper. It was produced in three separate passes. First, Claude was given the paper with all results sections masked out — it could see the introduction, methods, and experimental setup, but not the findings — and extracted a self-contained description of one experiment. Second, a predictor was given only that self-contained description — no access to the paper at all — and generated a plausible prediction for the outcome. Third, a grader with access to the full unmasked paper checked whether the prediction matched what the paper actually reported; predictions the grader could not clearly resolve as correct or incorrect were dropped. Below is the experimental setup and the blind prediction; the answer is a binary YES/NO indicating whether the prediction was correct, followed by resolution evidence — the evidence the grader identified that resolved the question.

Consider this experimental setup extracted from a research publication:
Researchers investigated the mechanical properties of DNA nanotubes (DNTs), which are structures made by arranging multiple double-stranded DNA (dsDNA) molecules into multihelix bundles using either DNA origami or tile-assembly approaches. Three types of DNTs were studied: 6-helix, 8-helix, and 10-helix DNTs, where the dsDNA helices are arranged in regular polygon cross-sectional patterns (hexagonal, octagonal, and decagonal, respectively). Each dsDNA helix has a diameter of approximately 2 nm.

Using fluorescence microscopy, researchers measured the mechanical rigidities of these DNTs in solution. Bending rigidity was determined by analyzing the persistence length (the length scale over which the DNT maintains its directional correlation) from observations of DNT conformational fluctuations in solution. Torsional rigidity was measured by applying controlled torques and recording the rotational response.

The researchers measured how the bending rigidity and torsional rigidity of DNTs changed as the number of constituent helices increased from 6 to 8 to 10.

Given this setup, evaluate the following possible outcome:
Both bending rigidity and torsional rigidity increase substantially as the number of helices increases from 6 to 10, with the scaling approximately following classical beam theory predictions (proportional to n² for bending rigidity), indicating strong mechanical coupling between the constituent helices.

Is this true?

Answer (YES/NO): NO